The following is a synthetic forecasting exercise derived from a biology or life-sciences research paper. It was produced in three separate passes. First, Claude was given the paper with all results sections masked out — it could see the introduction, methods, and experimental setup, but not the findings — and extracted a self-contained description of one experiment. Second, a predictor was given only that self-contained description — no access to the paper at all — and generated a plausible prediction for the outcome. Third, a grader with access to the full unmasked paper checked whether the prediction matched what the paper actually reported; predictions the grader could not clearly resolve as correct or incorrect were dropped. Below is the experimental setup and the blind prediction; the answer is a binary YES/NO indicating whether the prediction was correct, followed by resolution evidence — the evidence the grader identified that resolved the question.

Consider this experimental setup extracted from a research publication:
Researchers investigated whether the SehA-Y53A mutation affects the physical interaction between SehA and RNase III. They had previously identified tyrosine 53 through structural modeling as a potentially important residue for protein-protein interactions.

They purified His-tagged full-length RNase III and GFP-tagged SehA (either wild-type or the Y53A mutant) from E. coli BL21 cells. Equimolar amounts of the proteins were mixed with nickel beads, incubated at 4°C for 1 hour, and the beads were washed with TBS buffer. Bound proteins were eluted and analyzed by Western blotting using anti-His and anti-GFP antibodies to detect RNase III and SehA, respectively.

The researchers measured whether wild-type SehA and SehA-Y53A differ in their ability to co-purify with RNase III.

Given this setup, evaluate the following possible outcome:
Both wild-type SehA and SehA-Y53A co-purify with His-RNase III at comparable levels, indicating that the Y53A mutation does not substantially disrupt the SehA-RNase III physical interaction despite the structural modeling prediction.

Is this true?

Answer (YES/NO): YES